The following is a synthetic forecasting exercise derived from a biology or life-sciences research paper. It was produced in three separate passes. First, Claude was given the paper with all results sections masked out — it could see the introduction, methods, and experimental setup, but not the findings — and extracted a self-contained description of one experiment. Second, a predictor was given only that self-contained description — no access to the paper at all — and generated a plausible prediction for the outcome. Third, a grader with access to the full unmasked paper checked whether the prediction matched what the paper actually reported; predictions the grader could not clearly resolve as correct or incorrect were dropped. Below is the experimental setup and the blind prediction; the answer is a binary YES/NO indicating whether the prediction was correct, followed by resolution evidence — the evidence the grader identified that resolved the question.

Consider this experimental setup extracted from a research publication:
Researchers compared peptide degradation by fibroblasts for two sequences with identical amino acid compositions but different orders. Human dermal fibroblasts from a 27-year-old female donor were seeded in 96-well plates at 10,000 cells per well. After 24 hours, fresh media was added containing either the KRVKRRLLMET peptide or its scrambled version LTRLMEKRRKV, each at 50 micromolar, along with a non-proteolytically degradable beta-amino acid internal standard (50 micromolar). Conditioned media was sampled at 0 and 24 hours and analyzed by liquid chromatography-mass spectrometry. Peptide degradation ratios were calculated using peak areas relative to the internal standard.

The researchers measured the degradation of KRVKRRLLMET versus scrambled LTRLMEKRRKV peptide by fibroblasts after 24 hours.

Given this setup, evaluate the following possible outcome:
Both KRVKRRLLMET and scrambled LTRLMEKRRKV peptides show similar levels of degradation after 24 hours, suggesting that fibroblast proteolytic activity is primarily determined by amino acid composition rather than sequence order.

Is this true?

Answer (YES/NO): NO